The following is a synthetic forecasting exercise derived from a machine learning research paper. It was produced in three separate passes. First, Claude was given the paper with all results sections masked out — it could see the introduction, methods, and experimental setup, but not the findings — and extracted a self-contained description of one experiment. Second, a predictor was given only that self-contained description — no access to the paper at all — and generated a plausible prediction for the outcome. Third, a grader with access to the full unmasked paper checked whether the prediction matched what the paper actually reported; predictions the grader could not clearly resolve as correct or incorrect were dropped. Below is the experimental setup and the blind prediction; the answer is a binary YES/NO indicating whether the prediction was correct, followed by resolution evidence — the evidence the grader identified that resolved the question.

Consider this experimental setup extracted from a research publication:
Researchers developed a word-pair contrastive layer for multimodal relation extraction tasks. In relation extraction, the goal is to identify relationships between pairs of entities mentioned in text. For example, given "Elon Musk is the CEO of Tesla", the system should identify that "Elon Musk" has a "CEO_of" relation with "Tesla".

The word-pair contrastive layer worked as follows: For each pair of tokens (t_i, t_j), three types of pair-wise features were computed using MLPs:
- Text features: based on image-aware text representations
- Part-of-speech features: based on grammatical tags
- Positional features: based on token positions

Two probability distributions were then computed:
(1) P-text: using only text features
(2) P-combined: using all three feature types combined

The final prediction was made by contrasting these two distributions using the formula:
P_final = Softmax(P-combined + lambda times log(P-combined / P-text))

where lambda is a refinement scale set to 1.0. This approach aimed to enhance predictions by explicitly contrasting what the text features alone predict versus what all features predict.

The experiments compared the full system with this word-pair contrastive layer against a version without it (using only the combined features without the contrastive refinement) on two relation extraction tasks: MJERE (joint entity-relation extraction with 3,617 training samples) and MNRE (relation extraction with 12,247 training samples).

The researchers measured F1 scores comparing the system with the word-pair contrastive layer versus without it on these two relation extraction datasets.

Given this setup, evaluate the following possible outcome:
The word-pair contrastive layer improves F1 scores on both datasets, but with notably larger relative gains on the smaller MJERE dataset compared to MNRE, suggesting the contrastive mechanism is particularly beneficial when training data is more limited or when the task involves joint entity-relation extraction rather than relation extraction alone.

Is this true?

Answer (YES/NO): YES